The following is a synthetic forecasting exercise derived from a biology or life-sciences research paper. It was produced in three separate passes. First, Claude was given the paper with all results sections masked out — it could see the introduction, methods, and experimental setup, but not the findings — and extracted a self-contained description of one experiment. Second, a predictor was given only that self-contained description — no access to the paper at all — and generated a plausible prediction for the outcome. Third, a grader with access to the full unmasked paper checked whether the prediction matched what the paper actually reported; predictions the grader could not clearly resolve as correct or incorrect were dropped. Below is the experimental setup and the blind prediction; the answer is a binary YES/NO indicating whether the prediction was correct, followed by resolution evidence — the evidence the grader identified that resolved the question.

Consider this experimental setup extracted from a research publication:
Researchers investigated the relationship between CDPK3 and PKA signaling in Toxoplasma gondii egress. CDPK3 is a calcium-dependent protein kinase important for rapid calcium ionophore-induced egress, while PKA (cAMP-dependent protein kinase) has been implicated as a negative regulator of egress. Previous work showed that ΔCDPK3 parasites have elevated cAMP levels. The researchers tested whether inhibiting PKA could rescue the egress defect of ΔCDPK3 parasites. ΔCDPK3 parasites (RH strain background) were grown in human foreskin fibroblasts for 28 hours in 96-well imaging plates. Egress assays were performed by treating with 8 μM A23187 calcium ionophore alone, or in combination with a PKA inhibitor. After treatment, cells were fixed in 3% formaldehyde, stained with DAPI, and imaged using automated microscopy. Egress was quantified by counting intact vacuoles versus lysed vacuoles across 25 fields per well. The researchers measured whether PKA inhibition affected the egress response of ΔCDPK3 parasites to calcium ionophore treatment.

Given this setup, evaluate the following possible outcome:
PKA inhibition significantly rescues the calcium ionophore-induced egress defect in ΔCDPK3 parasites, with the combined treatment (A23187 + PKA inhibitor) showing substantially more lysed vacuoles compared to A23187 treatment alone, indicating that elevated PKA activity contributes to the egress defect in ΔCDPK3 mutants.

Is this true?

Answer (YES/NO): YES